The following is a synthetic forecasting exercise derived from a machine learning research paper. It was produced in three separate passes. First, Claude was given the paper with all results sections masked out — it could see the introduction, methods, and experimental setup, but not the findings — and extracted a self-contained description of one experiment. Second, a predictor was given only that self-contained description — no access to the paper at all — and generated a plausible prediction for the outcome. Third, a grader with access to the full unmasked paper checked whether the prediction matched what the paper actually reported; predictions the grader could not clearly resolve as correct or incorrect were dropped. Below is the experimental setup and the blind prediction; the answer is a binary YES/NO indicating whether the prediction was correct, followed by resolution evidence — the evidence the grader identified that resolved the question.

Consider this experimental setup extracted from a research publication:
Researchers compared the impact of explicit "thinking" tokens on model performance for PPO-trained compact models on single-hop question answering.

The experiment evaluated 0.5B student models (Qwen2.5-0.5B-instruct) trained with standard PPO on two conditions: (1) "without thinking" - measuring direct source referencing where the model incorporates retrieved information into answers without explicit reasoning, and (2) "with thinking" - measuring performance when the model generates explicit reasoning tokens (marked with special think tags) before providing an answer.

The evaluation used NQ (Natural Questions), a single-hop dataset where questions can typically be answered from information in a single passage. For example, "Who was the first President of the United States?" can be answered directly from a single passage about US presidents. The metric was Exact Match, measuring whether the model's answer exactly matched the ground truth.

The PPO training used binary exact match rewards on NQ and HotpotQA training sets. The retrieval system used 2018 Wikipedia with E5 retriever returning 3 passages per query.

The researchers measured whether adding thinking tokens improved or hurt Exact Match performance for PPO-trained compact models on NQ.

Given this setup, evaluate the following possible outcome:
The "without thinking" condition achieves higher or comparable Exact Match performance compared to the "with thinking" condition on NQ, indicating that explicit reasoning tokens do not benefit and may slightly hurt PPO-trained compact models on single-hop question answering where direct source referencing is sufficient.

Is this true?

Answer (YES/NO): NO